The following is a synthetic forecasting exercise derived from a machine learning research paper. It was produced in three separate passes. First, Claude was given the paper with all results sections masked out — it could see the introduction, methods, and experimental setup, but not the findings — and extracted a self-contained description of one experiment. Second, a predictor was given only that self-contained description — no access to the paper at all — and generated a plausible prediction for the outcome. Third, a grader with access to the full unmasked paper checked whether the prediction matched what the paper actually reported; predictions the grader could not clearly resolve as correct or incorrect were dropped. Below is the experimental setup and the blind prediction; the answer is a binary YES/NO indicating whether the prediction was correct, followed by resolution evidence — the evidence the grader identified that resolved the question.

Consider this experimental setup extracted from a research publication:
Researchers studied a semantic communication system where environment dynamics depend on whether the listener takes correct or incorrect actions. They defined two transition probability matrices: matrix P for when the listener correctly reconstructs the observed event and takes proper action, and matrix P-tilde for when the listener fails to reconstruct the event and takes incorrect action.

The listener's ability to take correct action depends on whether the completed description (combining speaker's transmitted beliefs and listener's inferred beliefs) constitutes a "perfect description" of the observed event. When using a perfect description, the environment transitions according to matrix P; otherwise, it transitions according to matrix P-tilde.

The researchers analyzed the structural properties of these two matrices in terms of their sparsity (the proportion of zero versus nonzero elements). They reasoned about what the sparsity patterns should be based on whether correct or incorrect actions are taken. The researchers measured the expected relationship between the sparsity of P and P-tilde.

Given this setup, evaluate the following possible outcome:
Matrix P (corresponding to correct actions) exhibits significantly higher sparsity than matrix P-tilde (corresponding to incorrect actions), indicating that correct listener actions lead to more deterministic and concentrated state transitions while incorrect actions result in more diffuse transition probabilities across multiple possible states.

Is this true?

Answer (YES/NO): YES